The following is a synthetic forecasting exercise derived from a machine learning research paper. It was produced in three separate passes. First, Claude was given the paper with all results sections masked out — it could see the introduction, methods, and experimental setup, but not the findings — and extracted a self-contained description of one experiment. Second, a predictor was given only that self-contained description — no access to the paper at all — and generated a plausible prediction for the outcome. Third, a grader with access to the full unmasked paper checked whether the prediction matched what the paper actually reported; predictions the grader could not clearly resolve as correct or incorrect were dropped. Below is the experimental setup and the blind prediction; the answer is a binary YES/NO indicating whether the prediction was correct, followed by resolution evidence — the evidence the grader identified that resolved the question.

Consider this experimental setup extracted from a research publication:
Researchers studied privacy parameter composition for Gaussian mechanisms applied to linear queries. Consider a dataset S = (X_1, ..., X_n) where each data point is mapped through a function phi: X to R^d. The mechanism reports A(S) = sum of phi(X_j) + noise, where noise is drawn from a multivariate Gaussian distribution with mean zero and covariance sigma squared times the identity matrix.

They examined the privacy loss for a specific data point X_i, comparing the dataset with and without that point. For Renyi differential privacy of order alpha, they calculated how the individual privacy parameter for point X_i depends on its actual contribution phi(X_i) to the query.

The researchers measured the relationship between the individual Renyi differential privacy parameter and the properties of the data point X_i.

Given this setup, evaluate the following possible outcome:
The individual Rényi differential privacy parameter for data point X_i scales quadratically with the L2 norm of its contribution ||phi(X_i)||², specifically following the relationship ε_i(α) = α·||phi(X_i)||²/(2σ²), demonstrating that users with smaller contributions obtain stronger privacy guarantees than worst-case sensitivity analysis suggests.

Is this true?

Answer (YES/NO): YES